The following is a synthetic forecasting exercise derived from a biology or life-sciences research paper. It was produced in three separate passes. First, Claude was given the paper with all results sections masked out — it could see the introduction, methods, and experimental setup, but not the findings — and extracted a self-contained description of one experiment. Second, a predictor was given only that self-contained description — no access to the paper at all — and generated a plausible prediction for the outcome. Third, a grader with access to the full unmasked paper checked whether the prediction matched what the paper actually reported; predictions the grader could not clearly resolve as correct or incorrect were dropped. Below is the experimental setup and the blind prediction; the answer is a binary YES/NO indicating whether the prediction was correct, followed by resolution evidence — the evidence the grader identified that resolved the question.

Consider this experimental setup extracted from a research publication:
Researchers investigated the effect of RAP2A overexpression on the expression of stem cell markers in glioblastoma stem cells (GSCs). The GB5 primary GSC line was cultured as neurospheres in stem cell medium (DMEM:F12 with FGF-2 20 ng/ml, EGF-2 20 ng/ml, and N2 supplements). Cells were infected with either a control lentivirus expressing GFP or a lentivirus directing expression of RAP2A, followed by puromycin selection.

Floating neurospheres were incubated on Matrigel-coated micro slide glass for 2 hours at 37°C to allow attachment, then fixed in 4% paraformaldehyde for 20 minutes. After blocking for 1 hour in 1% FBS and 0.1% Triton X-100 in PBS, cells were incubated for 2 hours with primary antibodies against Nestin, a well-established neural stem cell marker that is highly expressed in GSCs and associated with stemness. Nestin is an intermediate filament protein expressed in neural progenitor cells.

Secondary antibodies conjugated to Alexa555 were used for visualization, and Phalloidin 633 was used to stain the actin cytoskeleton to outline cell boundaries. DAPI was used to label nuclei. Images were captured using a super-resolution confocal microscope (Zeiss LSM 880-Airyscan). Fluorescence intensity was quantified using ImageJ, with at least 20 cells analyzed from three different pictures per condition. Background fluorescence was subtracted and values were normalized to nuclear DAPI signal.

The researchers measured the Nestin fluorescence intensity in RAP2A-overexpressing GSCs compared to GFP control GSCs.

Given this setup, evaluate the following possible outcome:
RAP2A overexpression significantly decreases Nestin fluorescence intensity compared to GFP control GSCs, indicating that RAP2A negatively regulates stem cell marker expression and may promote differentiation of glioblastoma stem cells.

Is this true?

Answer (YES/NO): YES